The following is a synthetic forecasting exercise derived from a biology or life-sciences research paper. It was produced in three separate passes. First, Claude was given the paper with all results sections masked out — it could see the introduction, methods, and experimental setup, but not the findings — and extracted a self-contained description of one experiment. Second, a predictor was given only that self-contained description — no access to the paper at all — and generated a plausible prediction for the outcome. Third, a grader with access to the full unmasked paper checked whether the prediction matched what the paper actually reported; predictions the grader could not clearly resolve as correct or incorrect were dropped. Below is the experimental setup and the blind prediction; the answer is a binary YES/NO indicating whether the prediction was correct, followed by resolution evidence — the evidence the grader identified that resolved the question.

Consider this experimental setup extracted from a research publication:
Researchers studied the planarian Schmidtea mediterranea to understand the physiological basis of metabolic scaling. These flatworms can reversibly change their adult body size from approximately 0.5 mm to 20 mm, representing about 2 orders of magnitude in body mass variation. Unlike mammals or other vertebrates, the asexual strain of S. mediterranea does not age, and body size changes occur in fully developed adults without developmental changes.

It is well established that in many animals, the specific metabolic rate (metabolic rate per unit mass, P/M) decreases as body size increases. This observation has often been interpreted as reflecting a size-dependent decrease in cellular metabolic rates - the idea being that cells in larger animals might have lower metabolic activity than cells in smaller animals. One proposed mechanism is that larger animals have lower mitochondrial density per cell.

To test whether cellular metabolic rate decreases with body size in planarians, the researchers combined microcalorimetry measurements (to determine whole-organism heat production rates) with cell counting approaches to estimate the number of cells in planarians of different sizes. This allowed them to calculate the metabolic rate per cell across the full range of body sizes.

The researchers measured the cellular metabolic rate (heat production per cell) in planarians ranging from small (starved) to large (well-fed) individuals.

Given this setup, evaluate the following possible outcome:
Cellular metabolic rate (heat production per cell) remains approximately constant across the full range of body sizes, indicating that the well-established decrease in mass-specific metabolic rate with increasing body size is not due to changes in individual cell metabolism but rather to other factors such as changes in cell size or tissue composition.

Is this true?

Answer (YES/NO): YES